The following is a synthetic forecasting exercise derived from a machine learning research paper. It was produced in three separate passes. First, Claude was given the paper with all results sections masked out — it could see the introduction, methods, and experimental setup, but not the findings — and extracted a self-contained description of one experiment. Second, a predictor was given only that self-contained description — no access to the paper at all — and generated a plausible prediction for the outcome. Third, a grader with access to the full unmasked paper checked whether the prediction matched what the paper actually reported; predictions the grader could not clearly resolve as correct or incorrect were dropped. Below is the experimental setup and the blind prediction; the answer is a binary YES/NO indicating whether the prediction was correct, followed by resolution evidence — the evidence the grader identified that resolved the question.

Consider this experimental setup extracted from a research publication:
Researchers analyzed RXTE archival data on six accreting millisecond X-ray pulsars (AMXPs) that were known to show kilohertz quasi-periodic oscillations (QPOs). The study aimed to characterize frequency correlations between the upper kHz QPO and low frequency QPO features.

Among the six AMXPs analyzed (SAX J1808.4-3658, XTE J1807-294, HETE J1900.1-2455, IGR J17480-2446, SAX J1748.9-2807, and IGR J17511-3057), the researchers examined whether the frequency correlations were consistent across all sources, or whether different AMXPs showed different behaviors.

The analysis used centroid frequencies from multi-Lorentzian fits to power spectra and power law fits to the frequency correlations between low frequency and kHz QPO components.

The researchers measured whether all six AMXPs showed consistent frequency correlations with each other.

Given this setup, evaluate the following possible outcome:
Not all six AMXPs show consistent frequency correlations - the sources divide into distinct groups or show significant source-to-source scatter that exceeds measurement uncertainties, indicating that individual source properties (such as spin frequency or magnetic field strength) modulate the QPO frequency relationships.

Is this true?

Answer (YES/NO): YES